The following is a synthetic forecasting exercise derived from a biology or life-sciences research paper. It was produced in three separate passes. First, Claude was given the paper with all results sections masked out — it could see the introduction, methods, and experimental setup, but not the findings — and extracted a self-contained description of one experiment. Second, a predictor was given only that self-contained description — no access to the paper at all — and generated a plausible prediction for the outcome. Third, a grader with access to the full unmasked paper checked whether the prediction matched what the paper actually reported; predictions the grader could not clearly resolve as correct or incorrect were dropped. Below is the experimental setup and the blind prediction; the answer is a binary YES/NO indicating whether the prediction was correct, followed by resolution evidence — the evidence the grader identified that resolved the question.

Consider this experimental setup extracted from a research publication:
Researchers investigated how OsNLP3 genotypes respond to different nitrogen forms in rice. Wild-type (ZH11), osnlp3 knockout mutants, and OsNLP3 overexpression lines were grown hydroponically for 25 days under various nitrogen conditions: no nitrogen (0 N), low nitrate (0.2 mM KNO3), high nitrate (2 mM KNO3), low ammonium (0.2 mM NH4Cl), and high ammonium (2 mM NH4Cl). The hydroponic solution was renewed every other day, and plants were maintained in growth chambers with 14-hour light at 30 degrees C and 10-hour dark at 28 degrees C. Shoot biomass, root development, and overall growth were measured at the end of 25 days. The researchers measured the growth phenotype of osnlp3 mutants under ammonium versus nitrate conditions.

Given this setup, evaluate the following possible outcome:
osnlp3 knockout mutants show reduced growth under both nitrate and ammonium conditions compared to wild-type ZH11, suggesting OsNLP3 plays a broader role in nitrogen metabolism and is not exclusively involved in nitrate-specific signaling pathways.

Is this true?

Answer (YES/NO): NO